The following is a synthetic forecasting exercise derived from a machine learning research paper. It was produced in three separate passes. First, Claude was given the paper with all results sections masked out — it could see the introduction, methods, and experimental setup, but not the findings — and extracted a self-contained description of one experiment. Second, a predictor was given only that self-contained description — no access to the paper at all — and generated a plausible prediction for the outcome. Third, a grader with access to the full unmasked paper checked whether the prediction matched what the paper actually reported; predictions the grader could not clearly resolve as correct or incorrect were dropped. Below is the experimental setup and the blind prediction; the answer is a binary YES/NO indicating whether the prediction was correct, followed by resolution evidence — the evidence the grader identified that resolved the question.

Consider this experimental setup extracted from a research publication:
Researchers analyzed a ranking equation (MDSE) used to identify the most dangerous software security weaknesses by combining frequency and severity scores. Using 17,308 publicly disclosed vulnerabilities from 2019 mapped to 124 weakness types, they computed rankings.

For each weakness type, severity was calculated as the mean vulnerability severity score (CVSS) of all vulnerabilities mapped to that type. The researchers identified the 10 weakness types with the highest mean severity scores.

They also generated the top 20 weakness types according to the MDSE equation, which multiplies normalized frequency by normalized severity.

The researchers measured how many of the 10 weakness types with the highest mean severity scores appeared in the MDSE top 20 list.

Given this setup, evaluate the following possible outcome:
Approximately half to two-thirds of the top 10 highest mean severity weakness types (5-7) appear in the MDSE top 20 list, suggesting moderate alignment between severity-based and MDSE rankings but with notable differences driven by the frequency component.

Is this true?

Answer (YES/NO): NO